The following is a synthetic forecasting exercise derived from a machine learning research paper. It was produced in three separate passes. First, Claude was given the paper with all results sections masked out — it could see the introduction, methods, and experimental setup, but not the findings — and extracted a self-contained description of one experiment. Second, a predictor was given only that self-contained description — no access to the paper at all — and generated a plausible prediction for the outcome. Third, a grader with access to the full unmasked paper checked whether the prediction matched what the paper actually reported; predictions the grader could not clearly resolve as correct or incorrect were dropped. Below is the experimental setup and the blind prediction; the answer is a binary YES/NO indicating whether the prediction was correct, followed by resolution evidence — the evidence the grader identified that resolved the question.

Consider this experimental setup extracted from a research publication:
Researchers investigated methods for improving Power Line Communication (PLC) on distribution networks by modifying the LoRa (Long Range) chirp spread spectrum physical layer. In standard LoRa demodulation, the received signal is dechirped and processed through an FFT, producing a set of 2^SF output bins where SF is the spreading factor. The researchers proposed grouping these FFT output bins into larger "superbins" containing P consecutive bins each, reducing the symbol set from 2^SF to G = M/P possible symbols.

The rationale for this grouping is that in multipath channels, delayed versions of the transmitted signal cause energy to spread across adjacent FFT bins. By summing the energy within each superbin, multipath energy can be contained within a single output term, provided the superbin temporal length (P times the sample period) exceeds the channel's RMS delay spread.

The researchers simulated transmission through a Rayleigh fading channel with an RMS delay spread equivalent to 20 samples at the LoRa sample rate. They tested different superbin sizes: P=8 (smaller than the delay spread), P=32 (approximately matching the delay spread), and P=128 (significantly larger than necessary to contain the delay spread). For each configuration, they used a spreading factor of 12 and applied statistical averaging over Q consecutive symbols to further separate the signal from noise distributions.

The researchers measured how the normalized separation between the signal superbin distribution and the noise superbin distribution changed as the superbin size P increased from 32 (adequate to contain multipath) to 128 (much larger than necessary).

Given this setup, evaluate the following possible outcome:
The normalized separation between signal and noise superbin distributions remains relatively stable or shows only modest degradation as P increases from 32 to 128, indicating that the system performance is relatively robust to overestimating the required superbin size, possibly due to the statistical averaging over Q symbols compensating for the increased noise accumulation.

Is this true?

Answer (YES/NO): NO